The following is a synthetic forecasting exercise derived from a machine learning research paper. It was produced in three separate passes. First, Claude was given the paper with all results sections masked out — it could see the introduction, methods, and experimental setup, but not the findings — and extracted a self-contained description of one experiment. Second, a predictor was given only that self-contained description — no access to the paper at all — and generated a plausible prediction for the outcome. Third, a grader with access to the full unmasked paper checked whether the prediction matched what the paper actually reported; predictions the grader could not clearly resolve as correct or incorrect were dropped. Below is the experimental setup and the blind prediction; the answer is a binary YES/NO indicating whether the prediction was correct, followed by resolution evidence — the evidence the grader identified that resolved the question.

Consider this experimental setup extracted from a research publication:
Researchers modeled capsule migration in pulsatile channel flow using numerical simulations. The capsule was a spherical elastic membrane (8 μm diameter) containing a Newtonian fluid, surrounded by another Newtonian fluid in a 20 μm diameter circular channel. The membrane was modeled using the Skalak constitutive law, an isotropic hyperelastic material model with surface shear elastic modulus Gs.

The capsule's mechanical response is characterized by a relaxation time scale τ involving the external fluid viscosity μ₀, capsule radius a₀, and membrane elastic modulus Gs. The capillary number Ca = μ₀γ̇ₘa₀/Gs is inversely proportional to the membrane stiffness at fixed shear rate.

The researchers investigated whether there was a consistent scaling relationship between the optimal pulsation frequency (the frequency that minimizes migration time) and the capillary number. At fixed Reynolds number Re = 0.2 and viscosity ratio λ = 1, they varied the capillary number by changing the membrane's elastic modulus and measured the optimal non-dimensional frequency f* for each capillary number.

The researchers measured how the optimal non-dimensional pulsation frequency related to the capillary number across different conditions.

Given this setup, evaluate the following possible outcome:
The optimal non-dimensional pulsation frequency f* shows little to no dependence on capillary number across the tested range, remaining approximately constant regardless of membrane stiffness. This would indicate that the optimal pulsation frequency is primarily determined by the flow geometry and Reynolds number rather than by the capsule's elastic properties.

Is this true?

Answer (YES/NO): NO